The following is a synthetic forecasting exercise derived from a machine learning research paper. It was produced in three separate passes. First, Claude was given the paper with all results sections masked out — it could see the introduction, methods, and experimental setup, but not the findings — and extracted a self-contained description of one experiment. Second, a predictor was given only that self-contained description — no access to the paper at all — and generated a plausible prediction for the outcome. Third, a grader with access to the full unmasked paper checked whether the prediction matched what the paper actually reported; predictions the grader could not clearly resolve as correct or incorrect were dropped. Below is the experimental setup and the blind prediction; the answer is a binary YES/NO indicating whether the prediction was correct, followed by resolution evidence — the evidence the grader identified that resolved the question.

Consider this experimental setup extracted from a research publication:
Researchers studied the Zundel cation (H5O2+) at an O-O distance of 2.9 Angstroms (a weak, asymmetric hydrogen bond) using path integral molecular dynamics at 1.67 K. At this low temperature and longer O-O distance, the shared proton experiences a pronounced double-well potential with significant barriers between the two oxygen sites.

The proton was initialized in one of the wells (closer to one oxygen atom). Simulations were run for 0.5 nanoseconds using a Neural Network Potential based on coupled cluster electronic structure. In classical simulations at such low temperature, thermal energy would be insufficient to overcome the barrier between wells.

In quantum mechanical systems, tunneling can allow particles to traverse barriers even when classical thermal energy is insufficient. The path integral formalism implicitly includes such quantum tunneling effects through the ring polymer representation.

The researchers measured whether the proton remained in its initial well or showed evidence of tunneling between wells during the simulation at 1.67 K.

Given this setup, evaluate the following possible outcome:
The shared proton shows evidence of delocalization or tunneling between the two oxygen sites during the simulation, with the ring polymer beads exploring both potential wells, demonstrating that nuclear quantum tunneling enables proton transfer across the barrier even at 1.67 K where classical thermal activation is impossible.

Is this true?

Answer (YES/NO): NO